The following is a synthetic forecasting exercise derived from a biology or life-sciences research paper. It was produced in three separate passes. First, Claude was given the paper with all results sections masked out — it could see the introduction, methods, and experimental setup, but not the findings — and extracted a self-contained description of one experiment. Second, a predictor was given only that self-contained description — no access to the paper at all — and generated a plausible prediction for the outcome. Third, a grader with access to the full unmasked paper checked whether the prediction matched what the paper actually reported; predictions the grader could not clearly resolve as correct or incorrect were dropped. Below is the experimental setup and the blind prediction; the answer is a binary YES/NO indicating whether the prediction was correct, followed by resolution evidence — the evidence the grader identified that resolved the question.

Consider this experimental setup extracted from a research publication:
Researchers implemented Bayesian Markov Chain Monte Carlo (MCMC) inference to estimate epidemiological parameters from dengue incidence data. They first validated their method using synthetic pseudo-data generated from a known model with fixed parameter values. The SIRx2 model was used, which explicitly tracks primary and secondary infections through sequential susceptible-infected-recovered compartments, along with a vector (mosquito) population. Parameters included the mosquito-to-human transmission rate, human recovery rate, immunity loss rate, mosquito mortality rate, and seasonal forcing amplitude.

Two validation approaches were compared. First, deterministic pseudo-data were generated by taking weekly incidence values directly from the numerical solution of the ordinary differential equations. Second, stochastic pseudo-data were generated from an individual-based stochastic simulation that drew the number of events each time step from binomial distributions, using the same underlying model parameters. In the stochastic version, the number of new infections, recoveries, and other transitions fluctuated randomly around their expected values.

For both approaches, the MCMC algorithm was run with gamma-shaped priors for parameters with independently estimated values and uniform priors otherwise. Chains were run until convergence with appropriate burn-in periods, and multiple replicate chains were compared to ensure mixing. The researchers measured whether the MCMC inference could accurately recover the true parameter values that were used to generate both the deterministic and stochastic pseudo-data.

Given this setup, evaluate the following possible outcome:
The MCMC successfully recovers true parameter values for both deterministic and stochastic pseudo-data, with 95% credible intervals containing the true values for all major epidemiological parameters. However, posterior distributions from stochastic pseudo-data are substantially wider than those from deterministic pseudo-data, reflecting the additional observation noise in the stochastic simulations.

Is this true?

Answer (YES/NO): NO